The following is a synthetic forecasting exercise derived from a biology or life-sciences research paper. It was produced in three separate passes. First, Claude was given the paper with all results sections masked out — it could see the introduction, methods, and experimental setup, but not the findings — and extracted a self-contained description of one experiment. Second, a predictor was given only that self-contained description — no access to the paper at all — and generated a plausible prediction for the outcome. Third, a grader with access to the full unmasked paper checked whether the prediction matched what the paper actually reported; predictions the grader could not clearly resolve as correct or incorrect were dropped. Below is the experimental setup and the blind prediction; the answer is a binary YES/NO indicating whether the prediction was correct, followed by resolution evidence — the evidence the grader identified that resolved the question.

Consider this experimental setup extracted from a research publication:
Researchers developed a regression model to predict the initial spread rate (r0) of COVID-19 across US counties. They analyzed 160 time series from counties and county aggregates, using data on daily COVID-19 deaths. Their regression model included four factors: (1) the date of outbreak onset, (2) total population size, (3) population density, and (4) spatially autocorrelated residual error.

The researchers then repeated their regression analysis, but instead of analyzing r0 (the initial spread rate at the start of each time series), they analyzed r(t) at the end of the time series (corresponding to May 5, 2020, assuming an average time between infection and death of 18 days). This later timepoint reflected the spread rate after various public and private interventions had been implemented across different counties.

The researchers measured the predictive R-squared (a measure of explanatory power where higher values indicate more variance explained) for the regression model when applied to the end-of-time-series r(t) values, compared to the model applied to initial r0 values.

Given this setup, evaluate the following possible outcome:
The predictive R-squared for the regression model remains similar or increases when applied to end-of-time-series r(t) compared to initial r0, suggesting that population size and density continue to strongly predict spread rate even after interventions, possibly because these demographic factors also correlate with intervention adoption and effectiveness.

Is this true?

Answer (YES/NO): NO